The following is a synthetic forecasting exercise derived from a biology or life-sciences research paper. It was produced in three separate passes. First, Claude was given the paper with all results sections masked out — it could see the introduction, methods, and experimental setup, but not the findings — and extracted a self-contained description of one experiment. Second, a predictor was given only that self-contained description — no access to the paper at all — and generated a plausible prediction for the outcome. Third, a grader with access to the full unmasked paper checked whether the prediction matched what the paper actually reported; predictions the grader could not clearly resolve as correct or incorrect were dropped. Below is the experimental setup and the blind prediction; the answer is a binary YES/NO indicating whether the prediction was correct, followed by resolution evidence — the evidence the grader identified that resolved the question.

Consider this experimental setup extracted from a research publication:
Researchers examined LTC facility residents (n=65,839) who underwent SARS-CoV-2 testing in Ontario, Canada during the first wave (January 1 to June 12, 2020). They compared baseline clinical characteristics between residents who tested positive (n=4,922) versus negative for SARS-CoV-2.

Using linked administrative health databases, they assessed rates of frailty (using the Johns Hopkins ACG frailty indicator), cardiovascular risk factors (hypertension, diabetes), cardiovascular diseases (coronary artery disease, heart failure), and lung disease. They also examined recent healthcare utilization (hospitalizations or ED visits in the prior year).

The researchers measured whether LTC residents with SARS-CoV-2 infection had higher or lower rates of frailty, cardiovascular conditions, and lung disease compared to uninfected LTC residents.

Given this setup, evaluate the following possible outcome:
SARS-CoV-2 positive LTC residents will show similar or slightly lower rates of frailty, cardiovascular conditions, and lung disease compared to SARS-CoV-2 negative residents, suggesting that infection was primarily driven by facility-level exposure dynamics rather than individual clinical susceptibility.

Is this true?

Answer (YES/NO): NO